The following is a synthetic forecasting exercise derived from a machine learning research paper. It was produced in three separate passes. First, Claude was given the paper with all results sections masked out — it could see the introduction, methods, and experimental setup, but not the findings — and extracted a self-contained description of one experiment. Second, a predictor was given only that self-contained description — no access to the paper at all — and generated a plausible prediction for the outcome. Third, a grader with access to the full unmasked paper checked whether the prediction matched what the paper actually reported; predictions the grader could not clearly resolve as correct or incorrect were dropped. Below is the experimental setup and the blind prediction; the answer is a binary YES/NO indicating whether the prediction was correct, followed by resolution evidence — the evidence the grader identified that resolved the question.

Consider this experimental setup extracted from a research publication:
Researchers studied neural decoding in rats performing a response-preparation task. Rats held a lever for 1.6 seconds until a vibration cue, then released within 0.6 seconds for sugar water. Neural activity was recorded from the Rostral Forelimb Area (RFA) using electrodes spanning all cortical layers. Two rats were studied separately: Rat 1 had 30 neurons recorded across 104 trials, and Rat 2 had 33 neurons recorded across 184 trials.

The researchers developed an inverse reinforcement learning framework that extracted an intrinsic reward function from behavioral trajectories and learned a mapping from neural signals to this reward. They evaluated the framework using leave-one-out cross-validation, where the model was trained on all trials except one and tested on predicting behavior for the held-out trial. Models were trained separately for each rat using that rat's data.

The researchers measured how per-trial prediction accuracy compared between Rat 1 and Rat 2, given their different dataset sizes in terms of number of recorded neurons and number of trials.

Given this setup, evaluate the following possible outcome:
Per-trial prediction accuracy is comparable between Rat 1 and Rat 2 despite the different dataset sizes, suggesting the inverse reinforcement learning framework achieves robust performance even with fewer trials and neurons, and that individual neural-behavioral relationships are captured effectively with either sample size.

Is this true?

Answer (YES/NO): NO